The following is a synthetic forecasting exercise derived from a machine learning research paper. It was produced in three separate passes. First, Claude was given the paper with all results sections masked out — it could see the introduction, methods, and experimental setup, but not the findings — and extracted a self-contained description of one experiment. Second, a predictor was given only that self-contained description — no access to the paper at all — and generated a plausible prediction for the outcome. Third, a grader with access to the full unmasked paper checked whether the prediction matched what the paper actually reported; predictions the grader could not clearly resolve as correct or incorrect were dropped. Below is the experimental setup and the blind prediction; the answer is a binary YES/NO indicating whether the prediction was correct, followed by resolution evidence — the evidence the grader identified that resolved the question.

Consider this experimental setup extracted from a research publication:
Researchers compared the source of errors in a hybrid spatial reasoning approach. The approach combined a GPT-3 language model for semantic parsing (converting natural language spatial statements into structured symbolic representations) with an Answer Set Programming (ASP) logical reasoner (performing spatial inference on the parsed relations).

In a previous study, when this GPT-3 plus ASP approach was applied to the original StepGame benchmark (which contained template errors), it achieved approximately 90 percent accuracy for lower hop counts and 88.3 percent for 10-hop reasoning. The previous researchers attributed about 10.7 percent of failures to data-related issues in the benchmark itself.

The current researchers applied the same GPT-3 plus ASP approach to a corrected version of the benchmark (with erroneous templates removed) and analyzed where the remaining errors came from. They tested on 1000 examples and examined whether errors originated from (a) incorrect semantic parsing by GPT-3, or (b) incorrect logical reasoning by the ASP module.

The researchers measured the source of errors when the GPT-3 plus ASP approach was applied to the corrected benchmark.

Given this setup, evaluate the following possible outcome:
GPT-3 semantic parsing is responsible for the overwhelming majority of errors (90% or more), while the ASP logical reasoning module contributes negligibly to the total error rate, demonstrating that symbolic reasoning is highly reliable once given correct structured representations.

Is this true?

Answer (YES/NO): YES